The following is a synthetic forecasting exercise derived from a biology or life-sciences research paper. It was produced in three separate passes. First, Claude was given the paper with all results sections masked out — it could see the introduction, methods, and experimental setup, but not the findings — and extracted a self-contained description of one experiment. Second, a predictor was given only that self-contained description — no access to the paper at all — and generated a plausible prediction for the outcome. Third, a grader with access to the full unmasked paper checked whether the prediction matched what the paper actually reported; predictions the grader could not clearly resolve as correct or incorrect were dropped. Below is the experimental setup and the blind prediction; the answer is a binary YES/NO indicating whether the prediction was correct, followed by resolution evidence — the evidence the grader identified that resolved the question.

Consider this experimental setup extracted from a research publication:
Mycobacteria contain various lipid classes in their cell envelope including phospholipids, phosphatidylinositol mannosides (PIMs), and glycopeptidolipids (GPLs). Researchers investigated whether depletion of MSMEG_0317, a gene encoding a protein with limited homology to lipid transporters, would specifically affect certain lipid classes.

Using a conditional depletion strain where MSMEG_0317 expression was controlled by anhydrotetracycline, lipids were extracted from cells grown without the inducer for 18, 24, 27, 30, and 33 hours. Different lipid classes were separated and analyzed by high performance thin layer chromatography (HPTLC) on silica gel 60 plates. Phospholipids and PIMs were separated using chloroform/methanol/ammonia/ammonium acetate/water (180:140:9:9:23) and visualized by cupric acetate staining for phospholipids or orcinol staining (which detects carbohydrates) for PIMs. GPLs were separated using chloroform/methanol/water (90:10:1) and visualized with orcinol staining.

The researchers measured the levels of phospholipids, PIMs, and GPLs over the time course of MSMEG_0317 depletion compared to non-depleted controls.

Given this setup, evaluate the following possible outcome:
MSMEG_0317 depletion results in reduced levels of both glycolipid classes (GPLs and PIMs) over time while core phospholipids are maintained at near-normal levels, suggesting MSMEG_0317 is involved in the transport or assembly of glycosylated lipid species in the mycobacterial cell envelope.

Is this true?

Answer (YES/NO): NO